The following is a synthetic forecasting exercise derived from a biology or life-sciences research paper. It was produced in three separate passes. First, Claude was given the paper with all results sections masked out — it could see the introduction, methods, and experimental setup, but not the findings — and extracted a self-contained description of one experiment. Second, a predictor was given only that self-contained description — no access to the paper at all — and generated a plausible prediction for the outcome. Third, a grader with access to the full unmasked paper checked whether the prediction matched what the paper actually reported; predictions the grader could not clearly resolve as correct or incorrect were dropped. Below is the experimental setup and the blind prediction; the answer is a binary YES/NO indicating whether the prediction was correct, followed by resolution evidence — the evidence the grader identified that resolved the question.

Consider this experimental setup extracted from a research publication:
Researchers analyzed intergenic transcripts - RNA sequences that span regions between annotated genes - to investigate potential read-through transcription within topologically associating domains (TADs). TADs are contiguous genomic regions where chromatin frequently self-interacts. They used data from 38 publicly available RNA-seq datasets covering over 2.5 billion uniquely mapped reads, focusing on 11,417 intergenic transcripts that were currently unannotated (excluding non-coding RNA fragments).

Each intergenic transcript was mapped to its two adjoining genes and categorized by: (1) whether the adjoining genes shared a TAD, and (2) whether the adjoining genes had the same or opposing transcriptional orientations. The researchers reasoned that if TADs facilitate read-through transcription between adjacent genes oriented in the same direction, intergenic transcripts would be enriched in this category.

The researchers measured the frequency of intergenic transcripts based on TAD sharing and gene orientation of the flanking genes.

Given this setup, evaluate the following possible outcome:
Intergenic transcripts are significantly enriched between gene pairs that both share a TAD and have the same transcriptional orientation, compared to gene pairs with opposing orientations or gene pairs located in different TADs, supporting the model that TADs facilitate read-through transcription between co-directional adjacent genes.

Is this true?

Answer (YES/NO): NO